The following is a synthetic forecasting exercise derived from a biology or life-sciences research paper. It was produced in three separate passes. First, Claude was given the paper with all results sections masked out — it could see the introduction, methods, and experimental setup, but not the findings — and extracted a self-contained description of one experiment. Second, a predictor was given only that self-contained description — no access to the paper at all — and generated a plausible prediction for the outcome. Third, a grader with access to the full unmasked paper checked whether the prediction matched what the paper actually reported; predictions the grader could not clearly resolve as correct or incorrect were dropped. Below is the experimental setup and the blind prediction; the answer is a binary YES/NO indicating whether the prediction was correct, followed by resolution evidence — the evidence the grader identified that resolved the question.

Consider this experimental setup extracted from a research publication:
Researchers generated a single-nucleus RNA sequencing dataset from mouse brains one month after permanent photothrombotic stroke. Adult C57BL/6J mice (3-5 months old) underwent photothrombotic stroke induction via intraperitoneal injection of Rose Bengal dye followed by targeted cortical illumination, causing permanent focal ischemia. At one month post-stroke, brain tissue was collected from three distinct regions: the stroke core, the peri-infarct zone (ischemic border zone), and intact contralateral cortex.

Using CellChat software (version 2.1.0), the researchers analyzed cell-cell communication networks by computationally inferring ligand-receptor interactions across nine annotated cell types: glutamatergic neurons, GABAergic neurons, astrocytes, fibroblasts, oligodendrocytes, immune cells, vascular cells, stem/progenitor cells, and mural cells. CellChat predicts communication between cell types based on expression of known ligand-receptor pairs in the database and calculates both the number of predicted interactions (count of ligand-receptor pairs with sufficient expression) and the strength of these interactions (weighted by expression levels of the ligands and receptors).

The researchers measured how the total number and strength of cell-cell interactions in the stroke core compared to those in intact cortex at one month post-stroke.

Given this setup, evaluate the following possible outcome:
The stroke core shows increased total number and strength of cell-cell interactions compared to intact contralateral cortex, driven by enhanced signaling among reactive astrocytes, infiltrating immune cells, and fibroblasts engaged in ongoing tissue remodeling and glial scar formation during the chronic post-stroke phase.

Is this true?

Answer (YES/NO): YES